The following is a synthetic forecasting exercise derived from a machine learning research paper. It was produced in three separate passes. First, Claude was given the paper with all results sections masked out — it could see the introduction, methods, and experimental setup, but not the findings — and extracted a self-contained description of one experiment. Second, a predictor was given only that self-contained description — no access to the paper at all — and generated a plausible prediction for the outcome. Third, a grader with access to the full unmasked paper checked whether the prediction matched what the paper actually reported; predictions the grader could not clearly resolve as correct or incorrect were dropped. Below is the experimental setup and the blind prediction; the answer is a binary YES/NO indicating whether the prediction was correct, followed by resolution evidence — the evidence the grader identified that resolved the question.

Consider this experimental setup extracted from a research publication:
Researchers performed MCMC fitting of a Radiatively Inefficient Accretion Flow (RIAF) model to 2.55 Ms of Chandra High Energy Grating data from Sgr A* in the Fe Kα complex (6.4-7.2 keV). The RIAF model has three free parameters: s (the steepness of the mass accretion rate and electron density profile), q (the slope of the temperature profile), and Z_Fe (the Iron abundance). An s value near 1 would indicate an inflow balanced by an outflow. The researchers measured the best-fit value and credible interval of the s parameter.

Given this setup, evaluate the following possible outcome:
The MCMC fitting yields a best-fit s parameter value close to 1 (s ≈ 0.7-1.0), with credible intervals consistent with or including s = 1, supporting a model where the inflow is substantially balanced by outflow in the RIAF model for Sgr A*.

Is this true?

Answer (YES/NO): YES